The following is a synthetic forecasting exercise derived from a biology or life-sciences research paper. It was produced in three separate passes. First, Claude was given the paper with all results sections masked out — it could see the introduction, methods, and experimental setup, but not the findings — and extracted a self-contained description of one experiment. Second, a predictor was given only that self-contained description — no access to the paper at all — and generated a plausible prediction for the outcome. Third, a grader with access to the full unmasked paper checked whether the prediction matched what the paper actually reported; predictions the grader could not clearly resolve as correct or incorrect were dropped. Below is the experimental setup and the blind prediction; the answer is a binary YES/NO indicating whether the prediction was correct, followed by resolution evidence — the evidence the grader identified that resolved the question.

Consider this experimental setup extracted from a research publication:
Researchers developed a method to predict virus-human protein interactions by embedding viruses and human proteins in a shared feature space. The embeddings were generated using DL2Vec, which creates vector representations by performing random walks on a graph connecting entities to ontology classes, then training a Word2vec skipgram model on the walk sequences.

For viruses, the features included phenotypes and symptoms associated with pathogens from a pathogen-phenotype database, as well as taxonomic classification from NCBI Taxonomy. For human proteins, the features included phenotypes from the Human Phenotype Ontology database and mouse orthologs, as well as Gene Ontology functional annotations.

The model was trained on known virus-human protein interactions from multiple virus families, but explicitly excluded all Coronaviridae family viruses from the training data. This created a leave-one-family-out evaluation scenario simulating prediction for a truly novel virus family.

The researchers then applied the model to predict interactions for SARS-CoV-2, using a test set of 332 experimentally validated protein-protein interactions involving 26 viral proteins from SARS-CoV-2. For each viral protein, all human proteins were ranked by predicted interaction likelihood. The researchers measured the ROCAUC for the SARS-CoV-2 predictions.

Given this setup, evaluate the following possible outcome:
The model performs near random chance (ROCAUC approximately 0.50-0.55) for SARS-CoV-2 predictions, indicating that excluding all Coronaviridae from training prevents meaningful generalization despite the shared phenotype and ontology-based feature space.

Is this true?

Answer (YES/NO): NO